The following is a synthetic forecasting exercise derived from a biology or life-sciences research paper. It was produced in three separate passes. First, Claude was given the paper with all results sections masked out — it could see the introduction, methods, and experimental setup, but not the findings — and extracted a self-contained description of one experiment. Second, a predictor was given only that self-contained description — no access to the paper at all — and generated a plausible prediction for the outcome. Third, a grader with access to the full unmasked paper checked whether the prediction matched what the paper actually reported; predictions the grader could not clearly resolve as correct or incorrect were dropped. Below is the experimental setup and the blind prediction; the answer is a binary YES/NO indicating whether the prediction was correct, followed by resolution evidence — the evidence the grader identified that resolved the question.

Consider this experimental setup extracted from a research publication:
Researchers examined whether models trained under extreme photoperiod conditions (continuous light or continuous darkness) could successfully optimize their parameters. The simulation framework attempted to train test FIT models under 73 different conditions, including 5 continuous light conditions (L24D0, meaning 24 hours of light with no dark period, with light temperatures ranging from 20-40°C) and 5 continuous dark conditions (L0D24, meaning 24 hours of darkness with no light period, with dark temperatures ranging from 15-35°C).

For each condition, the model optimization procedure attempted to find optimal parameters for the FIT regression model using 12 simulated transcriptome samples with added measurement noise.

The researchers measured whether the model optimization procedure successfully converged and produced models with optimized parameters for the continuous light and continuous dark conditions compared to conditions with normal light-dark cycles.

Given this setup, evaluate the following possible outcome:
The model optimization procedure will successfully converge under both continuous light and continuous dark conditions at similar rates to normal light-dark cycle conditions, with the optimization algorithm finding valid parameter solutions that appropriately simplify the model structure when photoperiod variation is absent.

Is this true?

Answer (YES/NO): NO